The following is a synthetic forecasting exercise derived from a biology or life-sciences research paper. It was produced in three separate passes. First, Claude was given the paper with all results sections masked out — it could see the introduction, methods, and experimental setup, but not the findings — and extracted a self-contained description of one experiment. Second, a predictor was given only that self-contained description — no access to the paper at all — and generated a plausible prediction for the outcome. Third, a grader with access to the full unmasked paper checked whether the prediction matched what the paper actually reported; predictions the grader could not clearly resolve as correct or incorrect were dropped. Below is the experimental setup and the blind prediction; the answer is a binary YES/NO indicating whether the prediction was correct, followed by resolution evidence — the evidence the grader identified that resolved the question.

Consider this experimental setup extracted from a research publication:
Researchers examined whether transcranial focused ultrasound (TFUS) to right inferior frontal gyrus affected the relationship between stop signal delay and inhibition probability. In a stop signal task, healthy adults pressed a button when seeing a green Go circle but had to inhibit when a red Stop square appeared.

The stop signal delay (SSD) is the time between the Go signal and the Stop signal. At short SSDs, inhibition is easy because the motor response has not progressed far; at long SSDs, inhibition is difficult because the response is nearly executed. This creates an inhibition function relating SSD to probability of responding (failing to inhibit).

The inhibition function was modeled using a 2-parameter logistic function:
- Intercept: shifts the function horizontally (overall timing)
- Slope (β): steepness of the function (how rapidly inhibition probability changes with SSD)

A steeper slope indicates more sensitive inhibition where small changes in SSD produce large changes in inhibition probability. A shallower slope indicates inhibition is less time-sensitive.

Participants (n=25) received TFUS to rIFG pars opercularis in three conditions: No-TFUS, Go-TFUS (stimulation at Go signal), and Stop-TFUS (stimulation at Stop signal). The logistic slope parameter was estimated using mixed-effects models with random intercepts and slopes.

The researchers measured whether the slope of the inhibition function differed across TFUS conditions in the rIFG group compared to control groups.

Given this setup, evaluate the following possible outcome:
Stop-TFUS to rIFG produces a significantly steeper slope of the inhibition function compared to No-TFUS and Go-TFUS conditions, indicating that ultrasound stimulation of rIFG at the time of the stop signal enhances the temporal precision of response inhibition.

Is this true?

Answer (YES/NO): NO